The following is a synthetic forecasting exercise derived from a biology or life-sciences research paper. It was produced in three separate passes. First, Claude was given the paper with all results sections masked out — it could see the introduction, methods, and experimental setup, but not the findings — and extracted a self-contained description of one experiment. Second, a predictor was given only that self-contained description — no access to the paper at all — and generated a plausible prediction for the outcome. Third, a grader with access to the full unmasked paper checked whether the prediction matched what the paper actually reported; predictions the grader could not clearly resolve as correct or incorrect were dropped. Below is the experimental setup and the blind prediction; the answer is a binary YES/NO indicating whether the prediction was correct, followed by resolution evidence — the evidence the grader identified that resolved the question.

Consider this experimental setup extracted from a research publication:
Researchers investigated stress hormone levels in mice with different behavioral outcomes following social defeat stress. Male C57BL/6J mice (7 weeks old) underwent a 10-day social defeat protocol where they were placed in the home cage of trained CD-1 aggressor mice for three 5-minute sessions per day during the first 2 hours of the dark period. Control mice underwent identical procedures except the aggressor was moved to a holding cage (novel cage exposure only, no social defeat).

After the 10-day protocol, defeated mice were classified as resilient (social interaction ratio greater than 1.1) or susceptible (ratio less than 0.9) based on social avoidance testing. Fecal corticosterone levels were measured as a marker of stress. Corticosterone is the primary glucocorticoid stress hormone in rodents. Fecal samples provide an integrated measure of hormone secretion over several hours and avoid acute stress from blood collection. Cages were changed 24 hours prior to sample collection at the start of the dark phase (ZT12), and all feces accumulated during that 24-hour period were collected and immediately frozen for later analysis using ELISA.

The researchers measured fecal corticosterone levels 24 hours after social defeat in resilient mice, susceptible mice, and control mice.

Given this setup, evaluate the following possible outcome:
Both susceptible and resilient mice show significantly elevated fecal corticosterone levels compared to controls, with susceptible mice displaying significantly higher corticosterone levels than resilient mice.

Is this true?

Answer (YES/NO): NO